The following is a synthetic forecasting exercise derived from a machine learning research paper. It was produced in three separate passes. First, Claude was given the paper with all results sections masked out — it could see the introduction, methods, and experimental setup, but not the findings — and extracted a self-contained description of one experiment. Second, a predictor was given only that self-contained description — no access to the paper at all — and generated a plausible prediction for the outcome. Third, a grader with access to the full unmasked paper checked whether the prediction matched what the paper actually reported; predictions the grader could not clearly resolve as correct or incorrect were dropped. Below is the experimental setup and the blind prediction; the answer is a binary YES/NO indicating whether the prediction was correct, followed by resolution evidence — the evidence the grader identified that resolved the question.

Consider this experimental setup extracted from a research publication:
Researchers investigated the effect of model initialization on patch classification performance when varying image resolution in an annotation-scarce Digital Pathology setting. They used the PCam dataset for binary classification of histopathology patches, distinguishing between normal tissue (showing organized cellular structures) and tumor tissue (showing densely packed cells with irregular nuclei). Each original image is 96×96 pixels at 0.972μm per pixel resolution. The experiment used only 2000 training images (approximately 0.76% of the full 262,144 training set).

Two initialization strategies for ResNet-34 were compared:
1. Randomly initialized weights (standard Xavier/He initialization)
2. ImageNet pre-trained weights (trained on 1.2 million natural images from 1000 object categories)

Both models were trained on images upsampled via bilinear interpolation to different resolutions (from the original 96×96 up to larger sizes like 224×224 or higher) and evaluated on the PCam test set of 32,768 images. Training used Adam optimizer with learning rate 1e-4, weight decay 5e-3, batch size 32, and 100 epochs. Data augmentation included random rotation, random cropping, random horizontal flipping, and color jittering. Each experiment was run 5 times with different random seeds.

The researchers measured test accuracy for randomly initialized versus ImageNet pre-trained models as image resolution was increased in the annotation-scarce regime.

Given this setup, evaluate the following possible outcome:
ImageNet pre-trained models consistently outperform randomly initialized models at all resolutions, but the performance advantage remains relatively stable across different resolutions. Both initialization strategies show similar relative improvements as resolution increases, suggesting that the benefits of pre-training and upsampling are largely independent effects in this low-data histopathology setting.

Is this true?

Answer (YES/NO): YES